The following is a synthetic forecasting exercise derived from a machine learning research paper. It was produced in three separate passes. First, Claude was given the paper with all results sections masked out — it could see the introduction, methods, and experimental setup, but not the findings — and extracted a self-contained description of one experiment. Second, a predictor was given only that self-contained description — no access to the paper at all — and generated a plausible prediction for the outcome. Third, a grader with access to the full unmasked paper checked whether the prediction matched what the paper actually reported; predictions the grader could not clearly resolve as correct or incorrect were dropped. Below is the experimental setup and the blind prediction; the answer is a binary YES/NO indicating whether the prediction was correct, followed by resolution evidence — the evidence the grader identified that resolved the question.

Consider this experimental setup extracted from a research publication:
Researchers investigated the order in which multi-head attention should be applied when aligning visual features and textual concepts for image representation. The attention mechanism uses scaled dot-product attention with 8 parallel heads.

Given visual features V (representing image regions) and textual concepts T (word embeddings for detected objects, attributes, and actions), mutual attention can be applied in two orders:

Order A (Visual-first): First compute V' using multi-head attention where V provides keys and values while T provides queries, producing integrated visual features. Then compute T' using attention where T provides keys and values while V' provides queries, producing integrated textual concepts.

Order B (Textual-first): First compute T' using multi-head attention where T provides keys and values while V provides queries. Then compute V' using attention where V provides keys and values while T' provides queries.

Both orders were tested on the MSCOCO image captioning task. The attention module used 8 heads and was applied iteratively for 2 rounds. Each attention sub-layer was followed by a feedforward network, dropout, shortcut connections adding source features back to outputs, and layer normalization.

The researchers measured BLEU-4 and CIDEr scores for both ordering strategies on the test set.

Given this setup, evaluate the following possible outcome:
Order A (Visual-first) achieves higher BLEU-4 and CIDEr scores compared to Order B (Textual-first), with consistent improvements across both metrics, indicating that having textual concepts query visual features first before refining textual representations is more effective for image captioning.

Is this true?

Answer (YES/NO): YES